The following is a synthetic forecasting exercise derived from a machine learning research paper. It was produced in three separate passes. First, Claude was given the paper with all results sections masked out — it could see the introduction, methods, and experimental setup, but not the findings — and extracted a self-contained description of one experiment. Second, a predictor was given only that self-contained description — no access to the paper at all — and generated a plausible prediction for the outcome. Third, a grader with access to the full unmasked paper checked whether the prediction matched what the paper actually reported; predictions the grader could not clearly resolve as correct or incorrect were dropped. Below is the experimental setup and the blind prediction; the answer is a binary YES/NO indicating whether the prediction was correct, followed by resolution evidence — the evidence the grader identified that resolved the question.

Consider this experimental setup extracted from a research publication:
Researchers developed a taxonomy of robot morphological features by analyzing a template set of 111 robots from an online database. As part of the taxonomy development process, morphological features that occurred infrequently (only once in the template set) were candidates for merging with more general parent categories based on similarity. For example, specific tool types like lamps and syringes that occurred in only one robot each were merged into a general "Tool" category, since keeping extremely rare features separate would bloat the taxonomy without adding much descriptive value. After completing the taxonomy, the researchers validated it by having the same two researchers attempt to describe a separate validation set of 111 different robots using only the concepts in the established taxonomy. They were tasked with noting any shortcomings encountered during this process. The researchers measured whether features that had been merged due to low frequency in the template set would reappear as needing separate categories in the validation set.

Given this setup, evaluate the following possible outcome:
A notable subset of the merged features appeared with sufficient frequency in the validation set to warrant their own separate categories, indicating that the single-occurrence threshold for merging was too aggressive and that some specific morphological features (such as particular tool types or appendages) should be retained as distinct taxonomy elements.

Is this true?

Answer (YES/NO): YES